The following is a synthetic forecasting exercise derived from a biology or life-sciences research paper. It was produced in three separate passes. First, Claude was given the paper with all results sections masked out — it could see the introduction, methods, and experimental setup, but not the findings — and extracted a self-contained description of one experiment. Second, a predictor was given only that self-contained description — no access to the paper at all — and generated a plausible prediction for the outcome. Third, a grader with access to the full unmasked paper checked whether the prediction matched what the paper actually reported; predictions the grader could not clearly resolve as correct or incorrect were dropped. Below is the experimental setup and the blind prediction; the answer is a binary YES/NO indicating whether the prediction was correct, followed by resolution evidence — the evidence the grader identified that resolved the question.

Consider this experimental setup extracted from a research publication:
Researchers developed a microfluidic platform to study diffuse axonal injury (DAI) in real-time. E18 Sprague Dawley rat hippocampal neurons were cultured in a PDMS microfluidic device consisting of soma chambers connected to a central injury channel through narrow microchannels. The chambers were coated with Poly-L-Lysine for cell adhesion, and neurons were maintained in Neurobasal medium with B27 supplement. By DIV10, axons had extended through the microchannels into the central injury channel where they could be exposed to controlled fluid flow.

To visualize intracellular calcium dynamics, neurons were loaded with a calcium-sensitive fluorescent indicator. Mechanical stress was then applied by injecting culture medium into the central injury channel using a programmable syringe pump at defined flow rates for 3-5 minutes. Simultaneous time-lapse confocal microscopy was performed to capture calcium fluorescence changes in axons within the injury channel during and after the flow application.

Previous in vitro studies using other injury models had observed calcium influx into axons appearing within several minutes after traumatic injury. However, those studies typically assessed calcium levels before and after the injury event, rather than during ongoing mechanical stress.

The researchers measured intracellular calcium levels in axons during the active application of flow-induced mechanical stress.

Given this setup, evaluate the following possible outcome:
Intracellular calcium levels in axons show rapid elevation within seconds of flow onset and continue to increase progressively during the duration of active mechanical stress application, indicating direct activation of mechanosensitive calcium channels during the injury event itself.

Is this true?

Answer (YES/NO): NO